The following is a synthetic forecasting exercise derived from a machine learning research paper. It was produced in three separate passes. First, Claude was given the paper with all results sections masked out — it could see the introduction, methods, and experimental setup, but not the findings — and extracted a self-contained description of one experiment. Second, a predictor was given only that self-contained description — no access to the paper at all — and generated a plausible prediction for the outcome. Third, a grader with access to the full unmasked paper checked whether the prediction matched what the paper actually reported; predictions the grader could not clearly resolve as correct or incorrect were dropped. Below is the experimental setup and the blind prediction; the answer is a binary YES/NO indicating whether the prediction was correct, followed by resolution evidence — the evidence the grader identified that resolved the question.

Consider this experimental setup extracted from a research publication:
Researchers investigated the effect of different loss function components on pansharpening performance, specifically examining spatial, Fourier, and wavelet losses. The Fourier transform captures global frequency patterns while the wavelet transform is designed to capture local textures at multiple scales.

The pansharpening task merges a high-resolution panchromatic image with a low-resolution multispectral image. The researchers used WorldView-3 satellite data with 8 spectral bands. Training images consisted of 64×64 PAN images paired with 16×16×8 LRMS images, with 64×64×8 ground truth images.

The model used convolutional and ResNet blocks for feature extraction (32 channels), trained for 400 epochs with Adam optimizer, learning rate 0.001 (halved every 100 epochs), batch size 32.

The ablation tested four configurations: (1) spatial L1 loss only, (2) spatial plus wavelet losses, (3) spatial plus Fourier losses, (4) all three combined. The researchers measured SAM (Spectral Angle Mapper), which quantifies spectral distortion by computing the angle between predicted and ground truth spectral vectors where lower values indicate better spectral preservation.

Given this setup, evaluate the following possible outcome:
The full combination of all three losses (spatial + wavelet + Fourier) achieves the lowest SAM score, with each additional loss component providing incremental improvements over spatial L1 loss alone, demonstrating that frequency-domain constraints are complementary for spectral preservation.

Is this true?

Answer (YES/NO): YES